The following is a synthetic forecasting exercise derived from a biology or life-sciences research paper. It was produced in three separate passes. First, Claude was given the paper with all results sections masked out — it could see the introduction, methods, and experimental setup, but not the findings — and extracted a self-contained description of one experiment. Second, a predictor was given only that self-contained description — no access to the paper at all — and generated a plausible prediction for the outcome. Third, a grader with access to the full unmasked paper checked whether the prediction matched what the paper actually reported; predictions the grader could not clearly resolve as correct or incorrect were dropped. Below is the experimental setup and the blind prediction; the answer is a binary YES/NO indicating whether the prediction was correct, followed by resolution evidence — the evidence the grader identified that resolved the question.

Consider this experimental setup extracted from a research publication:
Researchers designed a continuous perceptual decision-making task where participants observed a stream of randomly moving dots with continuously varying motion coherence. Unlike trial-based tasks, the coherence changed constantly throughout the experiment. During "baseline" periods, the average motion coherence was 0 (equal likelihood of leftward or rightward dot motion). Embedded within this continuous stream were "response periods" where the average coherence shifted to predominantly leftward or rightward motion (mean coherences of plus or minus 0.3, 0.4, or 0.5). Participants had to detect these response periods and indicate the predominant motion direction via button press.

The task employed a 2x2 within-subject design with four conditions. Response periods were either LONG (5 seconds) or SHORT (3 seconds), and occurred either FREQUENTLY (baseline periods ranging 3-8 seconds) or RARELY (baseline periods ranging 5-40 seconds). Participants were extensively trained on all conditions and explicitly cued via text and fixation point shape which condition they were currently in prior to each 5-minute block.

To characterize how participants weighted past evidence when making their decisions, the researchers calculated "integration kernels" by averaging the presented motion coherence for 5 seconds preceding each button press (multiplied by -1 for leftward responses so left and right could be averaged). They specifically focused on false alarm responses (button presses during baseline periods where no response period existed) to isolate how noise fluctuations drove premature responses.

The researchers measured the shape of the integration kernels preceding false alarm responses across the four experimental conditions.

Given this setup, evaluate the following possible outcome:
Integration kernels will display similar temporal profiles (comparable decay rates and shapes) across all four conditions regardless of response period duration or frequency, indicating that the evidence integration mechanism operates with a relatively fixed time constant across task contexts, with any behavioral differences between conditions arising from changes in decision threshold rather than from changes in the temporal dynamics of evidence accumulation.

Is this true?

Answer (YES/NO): NO